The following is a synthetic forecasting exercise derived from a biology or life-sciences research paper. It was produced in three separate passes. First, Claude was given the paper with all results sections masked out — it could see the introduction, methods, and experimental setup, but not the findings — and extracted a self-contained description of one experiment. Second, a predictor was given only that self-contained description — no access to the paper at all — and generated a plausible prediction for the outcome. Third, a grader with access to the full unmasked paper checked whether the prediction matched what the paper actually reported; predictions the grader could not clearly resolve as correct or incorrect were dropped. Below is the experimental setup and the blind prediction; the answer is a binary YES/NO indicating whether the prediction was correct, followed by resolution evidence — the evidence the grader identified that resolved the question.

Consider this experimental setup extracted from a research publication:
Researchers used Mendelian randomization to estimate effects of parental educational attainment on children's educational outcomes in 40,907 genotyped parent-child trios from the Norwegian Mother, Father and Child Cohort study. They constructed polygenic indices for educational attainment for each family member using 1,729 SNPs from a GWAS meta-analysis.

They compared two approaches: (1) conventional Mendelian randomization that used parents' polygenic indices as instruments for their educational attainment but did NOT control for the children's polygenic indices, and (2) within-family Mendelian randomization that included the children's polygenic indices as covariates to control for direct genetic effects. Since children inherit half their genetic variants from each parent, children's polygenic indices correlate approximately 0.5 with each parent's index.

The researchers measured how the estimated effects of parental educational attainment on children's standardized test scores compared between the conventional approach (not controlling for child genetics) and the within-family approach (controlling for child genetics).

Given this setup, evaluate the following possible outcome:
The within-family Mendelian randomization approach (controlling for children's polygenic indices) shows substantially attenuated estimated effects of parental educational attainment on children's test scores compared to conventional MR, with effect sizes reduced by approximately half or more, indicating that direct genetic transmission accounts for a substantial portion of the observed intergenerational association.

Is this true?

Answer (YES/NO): NO